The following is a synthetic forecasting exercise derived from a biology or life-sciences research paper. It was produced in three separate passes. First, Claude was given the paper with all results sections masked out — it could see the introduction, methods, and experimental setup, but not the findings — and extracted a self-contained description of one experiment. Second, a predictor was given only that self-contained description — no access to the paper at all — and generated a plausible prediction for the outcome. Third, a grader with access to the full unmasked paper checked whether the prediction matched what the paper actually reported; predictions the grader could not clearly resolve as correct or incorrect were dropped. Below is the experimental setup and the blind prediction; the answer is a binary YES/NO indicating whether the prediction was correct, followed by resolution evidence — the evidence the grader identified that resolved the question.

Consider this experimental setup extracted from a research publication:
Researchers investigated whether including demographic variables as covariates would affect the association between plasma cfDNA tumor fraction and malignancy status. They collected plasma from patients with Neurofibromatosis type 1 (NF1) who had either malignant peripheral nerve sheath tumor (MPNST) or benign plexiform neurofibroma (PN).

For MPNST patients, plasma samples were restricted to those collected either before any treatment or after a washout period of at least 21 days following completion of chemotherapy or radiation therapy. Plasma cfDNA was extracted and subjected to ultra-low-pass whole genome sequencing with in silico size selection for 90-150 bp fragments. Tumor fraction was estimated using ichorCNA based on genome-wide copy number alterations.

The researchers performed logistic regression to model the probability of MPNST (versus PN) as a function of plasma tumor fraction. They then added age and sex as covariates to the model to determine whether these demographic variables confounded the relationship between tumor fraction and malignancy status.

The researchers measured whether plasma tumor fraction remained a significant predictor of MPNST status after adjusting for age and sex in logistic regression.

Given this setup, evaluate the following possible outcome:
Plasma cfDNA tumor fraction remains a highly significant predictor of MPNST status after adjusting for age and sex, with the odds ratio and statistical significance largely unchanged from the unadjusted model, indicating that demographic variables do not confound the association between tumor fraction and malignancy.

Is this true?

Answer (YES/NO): NO